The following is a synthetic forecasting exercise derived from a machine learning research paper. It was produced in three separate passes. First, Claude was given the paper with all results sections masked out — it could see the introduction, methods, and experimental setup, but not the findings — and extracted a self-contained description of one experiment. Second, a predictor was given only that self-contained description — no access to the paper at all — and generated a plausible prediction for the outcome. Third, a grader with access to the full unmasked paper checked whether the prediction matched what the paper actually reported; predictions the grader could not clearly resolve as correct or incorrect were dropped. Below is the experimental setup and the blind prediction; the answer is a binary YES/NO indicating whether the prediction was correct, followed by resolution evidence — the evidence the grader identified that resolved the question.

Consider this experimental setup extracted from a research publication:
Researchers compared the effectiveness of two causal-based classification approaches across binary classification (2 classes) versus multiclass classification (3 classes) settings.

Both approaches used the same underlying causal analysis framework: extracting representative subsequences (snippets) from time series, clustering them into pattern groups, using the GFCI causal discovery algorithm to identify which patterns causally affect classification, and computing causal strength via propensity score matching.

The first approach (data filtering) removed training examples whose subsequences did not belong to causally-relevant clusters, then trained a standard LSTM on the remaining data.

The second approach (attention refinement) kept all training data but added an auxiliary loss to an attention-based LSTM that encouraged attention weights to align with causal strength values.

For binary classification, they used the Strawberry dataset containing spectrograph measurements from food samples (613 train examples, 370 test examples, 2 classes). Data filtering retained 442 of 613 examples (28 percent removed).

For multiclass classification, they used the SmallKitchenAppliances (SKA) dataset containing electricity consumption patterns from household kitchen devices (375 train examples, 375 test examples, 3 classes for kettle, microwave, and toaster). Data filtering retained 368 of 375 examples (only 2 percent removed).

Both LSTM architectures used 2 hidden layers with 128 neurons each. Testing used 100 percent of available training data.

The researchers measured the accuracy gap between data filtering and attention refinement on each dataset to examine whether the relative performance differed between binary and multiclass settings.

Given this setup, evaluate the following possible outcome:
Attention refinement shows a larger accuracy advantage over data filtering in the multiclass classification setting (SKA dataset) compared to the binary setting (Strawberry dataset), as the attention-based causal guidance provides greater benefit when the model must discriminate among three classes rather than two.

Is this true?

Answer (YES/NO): NO